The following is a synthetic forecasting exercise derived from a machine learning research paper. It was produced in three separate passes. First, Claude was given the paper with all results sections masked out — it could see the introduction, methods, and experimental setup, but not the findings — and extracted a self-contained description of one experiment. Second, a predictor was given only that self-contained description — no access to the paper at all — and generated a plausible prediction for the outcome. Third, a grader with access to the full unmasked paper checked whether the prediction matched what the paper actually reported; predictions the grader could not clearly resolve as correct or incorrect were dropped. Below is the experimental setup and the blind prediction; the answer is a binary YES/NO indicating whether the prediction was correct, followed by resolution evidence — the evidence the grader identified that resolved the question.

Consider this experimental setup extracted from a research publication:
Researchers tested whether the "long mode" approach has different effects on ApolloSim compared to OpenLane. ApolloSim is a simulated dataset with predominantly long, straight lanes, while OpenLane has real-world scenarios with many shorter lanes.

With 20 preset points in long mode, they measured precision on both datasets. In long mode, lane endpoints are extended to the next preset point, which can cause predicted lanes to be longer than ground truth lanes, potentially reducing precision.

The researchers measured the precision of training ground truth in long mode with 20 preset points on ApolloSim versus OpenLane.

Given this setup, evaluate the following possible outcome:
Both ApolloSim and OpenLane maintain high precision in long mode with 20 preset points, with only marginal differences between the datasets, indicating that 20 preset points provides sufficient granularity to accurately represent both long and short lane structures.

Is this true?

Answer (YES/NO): NO